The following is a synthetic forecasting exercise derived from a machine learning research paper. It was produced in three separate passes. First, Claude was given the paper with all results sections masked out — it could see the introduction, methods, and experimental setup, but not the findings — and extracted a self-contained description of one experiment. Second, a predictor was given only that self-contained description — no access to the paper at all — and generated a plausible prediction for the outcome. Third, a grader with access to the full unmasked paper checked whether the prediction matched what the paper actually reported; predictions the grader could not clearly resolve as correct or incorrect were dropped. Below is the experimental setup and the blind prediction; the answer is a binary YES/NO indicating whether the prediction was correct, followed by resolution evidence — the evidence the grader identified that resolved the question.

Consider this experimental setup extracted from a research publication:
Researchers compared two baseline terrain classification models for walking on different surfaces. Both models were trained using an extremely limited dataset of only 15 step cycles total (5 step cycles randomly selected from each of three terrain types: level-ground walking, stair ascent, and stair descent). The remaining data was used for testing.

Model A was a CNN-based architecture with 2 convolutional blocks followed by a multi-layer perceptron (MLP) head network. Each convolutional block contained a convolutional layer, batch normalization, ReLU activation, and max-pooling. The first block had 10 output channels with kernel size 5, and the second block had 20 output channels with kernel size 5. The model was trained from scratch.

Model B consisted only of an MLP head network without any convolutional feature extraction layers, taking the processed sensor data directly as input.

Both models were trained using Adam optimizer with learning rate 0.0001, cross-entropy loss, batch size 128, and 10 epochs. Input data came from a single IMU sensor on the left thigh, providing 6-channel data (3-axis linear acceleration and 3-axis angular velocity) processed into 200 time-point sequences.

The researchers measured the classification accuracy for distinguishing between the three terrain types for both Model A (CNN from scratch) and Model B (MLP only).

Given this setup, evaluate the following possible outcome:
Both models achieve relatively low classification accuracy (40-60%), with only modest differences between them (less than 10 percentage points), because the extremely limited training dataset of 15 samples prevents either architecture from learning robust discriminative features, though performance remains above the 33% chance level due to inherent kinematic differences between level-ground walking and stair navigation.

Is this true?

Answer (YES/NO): NO